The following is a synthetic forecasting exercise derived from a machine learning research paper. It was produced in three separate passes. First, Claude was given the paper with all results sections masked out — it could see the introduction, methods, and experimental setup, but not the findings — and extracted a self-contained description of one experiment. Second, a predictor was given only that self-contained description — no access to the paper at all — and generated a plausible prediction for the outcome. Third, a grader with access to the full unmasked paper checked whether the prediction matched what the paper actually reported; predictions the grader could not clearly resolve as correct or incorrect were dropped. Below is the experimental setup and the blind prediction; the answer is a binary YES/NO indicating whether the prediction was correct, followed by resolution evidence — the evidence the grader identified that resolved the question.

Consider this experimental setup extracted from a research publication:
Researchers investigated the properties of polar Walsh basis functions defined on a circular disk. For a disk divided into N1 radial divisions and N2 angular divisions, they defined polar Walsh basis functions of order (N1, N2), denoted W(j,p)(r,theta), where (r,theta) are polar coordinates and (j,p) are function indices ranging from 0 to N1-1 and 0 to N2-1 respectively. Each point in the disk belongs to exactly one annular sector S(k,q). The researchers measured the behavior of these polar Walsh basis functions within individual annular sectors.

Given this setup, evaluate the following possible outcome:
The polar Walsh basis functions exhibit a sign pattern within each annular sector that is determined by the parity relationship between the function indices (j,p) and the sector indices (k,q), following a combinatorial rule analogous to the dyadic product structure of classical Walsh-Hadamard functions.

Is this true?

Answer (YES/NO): YES